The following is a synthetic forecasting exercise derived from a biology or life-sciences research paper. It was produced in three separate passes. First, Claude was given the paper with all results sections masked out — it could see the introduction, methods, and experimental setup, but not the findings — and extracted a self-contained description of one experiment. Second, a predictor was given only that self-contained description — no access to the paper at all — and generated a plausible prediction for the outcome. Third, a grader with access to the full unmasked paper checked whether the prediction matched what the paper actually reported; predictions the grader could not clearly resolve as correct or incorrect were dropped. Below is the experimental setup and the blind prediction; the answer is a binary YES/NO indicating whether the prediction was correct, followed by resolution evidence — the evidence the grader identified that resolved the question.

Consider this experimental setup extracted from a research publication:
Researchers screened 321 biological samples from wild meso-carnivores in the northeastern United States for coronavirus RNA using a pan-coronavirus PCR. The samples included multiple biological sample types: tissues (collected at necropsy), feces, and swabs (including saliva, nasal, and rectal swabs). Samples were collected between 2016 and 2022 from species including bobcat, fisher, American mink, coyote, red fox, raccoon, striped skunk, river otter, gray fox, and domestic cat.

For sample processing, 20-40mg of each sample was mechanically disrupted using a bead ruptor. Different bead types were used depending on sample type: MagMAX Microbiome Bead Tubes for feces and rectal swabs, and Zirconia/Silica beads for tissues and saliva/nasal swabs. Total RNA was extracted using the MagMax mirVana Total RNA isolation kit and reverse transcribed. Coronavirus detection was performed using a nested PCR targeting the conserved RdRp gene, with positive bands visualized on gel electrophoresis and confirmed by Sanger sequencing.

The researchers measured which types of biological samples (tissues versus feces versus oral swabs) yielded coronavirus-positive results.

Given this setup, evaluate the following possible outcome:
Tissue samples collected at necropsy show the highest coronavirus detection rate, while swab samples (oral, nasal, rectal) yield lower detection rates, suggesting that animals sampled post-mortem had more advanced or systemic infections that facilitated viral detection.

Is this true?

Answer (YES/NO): NO